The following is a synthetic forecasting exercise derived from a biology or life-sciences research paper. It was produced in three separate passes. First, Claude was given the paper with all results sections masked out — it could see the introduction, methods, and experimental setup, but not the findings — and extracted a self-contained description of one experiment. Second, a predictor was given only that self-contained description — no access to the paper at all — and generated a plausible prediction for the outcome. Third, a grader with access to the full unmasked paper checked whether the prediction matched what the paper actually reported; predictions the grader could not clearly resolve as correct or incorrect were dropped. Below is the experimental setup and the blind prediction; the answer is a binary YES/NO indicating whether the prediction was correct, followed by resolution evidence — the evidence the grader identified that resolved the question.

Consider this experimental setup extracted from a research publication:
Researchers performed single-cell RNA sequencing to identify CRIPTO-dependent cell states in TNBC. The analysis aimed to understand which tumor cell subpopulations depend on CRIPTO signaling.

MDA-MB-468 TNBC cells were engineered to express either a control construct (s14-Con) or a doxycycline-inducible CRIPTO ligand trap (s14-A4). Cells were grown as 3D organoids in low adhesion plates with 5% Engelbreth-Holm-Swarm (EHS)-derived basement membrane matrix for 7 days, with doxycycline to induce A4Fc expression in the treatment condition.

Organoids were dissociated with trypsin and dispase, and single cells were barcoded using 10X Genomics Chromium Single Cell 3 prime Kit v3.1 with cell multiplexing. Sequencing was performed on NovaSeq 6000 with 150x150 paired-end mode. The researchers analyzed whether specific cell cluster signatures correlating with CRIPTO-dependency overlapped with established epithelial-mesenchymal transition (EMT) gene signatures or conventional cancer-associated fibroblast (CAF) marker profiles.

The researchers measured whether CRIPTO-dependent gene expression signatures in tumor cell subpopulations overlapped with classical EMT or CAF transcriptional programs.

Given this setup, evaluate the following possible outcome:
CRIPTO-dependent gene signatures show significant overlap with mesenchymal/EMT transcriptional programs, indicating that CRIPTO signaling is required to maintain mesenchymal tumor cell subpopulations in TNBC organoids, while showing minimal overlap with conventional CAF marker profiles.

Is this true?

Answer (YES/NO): NO